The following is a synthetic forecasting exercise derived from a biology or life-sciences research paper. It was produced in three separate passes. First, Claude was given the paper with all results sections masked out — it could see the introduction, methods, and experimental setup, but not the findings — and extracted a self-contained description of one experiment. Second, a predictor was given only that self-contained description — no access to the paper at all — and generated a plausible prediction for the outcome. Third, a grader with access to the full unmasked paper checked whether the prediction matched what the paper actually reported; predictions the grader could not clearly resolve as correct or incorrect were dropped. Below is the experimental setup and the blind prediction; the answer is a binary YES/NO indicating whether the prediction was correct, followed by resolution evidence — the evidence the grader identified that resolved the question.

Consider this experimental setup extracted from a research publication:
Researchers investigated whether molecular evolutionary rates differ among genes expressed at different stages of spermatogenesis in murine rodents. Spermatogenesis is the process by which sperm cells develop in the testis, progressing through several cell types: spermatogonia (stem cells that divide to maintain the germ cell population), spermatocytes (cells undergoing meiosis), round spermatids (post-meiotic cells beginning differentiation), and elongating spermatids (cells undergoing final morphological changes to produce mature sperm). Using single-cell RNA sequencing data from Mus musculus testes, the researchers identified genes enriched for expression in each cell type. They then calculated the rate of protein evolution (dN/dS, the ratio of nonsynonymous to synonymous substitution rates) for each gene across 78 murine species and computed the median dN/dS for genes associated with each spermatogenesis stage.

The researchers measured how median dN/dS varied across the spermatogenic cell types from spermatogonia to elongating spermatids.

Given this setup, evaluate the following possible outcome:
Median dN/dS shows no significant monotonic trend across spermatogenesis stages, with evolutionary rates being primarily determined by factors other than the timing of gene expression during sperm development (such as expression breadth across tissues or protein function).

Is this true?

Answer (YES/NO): NO